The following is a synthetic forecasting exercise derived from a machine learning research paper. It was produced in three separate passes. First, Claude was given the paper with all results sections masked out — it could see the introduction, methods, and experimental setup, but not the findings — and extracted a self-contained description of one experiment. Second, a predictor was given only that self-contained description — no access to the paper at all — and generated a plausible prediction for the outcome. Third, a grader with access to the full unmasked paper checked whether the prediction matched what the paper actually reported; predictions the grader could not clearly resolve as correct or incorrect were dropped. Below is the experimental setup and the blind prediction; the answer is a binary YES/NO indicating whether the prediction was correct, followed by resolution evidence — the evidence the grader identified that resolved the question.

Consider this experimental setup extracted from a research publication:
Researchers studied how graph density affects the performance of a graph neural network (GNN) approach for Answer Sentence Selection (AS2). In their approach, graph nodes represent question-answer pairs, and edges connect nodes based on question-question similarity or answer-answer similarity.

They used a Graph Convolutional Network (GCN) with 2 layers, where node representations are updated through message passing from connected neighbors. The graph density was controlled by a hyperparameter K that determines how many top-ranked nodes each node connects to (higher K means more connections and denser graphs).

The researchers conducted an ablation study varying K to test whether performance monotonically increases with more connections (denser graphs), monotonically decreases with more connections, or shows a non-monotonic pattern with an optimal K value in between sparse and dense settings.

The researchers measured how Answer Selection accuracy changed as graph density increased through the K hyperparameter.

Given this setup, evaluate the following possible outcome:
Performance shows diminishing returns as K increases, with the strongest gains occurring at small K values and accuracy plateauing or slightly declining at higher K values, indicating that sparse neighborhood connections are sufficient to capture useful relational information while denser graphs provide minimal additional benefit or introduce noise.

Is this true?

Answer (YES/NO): NO